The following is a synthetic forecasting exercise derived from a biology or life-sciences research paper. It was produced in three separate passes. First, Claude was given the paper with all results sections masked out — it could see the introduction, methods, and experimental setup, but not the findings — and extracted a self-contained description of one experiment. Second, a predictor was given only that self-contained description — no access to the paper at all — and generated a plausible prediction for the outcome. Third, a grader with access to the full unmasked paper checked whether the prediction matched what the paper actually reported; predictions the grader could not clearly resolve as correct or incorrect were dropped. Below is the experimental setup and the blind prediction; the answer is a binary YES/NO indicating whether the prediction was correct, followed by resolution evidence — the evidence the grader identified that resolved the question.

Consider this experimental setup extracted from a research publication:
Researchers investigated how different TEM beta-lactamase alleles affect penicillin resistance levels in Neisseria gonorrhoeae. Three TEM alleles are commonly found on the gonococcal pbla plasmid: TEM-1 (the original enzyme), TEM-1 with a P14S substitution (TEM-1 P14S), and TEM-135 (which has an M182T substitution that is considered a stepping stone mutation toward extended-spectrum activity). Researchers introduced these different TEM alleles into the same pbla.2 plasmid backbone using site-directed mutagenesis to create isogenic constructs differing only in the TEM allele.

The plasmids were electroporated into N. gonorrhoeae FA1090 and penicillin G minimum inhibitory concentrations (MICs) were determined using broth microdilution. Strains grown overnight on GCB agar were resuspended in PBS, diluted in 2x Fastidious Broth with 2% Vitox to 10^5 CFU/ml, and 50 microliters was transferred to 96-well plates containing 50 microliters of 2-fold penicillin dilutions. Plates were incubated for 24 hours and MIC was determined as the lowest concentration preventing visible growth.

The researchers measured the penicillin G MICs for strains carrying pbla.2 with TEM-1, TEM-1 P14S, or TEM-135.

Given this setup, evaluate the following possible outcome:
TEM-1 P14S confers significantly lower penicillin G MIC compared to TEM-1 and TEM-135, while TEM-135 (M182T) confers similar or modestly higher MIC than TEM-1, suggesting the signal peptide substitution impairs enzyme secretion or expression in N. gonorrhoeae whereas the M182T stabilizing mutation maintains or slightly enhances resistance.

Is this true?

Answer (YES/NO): NO